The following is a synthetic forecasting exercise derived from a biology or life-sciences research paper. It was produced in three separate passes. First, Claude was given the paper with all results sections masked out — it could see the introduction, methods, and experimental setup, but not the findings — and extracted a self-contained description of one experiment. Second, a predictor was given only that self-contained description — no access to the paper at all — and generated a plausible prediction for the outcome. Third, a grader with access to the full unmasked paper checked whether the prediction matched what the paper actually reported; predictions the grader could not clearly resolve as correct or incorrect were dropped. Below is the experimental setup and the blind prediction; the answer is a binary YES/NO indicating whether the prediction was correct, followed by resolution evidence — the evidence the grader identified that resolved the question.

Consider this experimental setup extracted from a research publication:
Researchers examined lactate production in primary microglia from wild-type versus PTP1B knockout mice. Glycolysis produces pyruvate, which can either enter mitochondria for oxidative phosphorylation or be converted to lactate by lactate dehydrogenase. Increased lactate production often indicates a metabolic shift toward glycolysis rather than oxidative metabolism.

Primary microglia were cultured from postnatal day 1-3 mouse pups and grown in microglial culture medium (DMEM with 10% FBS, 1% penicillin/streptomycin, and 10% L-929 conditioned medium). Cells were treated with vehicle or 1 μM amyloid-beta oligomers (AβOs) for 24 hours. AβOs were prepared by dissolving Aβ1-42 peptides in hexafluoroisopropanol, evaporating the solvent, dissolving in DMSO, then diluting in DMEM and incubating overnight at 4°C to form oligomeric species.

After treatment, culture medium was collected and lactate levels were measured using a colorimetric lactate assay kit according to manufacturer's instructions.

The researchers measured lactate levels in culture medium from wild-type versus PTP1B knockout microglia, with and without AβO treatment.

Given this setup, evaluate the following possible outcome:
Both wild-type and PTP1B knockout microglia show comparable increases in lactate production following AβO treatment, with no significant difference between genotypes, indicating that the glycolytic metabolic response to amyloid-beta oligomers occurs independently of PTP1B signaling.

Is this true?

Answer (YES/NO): NO